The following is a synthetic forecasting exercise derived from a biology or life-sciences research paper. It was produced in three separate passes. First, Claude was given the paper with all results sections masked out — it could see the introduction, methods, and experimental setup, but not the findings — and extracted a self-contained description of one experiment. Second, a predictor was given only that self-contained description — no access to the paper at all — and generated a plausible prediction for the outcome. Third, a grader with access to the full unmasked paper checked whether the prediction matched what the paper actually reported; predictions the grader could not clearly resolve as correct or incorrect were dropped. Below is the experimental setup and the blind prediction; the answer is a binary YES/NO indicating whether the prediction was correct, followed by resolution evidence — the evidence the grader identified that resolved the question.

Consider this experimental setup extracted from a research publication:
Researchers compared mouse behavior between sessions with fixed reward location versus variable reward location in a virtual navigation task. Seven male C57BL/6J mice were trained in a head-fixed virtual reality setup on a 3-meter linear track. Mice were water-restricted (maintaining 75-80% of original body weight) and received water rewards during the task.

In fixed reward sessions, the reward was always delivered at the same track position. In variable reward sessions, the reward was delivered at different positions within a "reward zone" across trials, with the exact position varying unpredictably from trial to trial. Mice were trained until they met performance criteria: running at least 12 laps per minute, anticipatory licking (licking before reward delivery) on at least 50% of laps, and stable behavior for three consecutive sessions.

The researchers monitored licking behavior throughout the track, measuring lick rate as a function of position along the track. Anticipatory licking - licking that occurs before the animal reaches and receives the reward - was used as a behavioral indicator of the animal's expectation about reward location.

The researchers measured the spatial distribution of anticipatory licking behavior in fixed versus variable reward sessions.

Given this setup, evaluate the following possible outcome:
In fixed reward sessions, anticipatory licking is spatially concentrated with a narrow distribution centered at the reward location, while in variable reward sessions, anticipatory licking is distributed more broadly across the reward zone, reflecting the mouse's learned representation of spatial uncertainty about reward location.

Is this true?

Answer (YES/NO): YES